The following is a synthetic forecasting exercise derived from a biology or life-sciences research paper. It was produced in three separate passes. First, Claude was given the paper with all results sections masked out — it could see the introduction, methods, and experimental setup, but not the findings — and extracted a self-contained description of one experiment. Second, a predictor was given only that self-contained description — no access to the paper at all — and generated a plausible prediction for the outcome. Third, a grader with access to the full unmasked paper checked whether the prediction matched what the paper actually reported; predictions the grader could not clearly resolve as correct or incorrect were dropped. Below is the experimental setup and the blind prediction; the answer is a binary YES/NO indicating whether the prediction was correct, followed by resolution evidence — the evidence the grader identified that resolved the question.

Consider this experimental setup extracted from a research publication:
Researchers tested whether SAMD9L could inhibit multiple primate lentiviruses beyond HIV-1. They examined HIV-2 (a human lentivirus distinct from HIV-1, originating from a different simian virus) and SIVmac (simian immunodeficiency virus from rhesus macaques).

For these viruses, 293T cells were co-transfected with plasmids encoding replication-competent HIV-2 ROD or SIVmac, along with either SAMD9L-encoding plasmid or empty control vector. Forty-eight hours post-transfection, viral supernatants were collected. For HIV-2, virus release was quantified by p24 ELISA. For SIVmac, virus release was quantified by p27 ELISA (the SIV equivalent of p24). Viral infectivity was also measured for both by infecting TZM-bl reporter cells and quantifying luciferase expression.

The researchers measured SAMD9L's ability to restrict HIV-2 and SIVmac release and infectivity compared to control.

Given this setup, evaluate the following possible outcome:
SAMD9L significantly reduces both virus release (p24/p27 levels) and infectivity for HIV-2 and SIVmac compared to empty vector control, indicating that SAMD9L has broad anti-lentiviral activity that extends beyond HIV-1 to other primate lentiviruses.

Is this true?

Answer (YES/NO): YES